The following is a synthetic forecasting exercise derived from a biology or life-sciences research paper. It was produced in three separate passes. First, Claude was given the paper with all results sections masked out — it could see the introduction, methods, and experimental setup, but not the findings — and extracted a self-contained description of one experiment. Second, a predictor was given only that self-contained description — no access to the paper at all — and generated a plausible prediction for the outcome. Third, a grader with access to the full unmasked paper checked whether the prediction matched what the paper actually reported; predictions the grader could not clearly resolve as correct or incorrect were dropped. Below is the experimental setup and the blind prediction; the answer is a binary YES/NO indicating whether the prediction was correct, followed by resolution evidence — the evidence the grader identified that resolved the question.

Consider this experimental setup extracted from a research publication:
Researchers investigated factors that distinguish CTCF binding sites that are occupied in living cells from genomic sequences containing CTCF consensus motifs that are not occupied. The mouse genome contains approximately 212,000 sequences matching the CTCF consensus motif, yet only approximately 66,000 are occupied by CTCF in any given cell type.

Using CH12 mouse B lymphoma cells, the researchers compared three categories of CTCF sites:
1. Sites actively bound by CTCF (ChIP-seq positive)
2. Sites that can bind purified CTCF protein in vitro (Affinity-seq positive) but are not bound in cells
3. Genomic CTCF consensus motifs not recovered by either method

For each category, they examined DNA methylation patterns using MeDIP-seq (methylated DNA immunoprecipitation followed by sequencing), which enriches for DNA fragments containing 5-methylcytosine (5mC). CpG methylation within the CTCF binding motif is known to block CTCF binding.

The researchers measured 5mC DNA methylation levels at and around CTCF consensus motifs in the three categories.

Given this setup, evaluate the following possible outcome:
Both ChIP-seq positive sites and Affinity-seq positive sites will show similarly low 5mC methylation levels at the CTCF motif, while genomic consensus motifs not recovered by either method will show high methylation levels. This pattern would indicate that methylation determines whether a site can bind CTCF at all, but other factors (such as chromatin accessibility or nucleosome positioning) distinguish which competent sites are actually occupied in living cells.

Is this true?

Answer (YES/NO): YES